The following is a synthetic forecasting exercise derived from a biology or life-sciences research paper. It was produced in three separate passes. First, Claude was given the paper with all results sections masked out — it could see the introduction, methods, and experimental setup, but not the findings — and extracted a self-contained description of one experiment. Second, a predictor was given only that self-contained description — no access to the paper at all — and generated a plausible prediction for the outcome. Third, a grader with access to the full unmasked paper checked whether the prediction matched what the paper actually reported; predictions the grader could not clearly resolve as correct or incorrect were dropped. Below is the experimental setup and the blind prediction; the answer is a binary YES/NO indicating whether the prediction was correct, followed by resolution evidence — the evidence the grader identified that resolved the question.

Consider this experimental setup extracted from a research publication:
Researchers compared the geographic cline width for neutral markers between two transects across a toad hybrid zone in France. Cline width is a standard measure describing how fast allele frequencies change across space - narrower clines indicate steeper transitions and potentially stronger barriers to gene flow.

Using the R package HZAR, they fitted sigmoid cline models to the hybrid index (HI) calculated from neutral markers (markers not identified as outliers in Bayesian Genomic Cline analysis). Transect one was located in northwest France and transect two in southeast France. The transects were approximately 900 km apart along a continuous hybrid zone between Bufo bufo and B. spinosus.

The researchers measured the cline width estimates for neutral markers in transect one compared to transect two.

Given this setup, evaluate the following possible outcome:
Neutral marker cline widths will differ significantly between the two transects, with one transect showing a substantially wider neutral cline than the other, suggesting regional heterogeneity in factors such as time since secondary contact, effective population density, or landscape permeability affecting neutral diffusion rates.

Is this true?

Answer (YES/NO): NO